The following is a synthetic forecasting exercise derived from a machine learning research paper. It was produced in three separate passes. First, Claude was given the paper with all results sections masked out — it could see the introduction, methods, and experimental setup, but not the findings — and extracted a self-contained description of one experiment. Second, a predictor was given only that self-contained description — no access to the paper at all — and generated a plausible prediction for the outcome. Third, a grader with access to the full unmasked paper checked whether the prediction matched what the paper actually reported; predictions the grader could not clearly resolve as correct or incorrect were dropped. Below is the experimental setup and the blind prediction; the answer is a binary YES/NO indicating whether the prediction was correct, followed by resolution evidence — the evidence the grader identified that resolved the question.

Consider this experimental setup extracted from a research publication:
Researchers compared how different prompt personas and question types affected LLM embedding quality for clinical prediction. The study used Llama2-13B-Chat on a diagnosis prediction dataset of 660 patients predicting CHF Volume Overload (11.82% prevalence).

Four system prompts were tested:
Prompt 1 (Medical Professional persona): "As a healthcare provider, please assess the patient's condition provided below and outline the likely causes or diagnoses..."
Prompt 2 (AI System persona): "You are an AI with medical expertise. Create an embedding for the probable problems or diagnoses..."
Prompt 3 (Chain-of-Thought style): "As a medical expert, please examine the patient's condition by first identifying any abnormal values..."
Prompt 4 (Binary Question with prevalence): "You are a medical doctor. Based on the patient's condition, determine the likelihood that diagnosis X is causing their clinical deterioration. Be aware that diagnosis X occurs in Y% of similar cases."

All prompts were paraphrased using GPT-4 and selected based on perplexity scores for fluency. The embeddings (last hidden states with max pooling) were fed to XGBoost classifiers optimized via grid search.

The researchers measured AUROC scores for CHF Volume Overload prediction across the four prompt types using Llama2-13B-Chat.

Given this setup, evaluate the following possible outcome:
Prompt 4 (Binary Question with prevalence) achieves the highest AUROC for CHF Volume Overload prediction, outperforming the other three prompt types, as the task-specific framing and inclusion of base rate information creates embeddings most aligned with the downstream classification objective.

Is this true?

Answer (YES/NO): YES